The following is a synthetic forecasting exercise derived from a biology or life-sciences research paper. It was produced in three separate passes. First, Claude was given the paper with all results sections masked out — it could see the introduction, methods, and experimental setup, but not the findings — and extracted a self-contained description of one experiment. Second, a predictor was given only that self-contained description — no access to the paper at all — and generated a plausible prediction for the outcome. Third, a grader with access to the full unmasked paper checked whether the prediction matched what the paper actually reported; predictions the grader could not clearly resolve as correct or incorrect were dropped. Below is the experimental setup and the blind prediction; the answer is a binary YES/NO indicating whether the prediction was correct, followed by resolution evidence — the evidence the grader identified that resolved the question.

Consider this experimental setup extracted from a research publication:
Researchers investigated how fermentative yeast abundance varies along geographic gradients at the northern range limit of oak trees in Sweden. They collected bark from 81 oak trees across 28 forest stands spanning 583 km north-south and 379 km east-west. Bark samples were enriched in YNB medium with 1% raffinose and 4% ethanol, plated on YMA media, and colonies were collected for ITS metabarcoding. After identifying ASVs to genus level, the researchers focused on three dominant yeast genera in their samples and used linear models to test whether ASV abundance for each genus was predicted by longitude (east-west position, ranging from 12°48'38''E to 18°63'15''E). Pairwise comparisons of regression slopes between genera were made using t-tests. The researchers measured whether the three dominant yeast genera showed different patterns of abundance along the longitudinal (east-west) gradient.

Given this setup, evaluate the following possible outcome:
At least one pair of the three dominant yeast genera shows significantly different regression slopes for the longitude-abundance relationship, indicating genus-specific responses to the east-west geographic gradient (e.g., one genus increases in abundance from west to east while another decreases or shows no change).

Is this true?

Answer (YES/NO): YES